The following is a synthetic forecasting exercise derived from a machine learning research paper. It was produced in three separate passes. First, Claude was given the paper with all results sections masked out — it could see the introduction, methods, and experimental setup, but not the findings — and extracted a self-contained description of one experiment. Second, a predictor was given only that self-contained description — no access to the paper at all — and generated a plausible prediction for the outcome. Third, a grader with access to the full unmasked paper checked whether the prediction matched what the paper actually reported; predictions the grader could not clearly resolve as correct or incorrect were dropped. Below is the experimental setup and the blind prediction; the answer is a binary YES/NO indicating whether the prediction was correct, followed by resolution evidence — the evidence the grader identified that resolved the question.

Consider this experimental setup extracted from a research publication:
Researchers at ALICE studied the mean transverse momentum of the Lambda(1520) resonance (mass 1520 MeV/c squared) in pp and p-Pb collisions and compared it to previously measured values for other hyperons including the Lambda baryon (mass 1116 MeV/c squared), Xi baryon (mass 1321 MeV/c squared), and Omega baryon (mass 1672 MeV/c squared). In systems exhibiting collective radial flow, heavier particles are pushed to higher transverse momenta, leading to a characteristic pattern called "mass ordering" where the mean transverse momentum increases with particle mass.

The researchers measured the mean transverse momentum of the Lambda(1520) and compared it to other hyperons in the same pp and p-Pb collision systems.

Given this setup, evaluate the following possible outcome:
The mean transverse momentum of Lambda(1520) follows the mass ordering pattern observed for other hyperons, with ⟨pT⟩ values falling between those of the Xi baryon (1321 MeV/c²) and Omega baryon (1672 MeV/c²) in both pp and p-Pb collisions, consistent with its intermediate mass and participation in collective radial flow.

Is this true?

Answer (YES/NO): YES